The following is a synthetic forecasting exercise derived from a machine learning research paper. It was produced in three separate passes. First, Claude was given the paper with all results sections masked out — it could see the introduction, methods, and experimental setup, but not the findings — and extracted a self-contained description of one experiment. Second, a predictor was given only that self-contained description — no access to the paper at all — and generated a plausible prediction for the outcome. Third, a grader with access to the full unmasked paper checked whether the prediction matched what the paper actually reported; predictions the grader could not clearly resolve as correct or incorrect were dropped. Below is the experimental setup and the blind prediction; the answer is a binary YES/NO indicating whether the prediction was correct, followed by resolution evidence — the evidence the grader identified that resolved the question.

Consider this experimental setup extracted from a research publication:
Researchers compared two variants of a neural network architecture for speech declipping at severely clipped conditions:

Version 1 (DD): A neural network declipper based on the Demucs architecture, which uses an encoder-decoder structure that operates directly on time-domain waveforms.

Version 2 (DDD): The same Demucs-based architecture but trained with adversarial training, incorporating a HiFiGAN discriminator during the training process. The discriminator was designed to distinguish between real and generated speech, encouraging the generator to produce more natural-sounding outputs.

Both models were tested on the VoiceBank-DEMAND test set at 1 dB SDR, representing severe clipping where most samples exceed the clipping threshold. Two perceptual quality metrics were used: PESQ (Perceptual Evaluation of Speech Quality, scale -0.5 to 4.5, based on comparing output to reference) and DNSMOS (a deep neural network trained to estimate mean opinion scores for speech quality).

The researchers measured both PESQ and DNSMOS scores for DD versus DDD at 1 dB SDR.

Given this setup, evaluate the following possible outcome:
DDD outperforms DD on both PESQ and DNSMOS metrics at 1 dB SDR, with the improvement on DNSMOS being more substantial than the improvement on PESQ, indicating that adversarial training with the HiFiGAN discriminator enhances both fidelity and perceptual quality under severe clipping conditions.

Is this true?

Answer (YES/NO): NO